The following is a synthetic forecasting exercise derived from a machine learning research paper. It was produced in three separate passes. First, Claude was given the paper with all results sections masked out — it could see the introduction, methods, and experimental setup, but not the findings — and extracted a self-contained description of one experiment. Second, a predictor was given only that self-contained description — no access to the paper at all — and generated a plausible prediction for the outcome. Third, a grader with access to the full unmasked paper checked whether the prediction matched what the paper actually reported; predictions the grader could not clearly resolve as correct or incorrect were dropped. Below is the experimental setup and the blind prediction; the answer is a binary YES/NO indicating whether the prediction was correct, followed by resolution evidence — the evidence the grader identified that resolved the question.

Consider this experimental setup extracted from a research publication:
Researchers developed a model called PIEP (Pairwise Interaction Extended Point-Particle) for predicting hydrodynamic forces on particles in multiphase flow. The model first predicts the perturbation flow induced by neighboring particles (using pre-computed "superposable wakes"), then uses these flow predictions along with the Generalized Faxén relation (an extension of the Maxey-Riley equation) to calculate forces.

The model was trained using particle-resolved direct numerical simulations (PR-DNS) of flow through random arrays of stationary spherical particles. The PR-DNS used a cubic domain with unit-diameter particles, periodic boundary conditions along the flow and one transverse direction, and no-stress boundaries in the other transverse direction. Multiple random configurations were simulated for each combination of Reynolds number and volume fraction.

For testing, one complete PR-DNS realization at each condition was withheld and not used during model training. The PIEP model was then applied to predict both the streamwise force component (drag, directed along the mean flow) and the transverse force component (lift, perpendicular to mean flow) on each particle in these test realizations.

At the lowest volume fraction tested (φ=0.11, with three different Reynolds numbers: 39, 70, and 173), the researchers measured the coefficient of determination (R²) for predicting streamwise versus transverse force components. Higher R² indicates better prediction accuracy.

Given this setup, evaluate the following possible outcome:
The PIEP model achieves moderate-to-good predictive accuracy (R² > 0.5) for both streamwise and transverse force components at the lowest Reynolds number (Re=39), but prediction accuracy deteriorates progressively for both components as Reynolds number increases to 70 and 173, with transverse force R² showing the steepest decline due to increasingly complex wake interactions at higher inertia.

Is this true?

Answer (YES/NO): NO